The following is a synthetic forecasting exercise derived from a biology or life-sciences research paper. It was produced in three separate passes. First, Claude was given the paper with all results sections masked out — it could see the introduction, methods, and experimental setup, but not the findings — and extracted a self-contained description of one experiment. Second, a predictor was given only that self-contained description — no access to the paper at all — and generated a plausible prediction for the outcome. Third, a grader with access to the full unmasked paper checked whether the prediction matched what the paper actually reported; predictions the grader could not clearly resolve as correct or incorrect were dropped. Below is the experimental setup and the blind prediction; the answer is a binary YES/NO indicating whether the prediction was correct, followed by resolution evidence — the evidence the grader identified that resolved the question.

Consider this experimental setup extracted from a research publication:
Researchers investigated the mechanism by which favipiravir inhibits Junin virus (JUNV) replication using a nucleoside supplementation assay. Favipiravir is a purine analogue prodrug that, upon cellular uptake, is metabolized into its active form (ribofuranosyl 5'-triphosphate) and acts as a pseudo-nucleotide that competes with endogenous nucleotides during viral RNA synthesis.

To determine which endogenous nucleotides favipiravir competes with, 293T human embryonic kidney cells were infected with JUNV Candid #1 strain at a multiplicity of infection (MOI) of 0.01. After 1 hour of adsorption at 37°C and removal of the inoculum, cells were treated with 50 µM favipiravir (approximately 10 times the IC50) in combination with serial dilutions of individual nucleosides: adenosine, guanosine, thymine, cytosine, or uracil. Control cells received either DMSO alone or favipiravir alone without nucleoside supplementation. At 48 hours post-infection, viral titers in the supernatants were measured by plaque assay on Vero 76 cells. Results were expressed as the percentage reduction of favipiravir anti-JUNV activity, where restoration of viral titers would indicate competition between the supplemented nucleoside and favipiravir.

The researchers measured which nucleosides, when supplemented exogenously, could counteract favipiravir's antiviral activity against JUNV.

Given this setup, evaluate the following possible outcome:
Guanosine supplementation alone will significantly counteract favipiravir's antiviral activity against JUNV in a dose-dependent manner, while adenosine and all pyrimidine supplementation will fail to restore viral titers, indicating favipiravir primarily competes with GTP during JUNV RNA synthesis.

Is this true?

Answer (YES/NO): NO